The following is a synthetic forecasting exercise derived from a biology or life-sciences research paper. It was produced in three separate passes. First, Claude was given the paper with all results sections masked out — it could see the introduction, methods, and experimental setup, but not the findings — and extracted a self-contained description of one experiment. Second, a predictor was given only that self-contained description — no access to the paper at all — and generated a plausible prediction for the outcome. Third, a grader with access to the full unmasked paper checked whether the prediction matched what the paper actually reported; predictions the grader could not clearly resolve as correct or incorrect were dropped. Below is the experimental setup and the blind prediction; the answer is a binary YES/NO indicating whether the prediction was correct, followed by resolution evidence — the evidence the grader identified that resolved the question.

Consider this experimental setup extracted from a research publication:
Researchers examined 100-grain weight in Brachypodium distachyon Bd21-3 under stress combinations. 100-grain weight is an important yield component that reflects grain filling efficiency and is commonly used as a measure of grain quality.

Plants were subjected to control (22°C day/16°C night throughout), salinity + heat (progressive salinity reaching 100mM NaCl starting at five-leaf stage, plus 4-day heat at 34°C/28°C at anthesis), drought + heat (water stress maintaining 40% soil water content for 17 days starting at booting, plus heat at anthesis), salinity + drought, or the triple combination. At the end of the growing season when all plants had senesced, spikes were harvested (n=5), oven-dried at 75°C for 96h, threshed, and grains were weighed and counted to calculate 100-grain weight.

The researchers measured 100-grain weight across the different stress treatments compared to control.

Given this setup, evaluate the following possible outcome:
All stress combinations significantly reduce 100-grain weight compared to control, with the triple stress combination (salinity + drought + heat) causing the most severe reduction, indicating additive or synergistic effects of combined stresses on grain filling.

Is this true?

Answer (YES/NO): NO